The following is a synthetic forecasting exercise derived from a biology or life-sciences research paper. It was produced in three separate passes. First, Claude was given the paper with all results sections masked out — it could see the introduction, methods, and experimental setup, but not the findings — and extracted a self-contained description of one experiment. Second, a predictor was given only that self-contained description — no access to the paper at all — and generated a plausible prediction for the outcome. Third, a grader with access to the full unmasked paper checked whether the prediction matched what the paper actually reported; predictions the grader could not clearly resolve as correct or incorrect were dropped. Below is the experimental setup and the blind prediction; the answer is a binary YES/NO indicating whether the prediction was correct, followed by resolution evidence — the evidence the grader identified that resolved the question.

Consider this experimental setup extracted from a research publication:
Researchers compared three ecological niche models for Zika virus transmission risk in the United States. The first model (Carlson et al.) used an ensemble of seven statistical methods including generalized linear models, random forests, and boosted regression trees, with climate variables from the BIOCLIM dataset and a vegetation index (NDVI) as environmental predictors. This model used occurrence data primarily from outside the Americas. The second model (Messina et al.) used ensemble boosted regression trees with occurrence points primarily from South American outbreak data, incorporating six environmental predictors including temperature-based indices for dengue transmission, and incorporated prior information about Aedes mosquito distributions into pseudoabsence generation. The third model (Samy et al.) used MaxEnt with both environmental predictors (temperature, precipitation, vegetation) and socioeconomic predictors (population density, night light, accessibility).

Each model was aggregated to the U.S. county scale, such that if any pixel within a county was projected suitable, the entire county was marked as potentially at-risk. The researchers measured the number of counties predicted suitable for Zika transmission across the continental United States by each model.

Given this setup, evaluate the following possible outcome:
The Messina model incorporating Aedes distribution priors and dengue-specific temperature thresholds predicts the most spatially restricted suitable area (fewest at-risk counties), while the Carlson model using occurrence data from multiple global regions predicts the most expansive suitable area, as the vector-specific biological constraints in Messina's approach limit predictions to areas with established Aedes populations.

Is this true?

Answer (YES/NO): NO